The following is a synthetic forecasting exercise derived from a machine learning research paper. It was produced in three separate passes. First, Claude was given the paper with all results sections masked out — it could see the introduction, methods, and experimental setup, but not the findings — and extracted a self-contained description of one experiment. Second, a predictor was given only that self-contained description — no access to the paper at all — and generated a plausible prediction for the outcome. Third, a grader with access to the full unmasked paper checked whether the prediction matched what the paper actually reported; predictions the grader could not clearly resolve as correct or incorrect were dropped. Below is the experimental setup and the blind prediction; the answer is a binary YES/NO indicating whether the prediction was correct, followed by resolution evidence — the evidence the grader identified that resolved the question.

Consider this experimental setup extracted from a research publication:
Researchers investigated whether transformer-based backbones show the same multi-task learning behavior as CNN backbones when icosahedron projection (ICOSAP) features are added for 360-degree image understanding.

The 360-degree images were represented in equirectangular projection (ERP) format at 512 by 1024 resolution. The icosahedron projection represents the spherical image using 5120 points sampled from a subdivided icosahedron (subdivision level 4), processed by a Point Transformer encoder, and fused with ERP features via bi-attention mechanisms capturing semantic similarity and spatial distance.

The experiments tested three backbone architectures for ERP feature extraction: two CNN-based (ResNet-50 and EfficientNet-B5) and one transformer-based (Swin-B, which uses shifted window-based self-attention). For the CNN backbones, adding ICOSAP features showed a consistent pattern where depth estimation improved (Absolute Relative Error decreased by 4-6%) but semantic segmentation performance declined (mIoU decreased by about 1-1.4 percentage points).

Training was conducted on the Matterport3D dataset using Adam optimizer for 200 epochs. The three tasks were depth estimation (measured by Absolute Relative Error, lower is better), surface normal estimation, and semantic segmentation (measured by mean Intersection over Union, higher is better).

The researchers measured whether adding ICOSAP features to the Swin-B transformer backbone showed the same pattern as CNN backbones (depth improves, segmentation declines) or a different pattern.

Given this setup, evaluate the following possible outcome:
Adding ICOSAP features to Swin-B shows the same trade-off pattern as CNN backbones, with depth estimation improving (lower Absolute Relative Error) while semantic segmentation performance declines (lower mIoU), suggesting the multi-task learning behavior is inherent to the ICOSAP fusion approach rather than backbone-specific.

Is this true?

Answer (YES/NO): NO